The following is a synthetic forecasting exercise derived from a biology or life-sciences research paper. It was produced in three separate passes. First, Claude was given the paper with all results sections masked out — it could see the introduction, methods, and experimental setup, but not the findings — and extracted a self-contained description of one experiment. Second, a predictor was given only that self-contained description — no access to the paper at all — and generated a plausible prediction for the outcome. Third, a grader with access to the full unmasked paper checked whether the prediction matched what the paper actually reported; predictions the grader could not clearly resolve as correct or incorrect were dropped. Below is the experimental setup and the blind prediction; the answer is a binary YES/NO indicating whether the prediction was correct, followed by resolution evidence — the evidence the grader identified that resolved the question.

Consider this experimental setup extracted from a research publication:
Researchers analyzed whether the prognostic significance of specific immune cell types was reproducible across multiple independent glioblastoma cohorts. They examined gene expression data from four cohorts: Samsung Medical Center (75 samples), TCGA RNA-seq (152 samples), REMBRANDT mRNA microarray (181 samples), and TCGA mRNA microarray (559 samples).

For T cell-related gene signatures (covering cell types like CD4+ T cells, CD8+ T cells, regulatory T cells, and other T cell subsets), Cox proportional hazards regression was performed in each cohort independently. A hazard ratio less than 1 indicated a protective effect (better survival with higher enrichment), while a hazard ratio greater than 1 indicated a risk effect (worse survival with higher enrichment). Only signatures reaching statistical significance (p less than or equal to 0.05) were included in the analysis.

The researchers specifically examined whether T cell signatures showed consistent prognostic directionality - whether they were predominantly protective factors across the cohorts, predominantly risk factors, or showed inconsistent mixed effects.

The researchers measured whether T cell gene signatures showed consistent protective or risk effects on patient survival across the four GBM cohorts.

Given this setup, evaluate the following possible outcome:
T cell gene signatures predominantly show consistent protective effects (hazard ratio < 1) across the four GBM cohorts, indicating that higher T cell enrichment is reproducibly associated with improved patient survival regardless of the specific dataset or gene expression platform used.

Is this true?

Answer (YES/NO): YES